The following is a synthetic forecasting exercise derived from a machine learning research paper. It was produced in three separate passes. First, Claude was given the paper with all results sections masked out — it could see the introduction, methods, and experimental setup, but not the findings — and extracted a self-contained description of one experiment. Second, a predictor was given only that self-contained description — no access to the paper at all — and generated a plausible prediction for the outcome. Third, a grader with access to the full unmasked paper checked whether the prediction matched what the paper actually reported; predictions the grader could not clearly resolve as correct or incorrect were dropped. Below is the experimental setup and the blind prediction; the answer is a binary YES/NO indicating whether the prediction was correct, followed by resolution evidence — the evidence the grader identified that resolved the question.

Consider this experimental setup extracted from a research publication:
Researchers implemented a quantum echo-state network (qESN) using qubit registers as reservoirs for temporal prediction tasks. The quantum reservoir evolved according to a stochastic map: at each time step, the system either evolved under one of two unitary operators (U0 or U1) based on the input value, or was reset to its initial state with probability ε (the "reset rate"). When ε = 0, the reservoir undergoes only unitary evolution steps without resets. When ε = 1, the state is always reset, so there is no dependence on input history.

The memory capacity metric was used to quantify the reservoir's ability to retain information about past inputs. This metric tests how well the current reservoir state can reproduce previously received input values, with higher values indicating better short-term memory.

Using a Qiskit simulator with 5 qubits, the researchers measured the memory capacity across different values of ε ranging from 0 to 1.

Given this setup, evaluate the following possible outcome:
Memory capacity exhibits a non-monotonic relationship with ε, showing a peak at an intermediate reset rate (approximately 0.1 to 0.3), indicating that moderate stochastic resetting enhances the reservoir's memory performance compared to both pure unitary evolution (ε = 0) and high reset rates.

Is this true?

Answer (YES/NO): NO